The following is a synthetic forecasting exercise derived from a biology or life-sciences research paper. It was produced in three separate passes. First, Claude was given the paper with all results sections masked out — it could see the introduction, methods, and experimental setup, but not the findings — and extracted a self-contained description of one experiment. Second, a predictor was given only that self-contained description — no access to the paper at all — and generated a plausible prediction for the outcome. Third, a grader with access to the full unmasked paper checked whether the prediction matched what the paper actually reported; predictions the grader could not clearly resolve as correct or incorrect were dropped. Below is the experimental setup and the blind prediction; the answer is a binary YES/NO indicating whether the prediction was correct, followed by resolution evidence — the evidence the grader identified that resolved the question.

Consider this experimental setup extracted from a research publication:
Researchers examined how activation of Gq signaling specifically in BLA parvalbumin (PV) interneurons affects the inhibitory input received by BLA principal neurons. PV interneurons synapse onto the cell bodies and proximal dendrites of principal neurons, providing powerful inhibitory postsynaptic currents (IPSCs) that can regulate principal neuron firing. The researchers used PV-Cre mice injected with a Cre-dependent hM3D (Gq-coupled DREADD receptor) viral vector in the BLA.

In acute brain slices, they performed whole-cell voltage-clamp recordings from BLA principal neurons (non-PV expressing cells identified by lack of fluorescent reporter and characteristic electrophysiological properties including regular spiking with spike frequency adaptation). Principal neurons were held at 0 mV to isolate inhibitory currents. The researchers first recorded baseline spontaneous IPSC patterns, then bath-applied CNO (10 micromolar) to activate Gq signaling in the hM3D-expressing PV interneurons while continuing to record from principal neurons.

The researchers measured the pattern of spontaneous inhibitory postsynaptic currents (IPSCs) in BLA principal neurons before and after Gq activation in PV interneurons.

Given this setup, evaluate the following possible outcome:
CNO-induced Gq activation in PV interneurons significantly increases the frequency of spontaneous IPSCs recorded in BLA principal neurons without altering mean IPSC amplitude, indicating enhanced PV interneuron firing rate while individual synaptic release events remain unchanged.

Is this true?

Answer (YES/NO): NO